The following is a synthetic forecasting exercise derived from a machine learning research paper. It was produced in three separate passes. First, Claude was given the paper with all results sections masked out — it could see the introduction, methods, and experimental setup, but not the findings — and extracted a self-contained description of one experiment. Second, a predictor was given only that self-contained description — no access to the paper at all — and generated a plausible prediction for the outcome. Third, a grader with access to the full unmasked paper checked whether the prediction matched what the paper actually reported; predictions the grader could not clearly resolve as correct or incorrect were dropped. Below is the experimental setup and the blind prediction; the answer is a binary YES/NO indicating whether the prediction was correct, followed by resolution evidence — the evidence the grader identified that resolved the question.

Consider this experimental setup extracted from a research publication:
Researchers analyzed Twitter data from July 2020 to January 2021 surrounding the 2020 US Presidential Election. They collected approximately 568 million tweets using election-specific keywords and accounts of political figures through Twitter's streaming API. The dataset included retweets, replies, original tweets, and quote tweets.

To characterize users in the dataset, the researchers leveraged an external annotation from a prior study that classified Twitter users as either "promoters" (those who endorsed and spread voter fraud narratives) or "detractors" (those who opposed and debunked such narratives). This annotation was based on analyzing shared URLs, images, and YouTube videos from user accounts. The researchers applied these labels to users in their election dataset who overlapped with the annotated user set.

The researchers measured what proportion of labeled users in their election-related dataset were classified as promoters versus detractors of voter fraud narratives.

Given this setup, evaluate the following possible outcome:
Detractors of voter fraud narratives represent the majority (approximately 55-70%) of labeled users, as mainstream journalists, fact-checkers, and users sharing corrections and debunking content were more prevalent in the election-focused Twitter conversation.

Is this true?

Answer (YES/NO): NO